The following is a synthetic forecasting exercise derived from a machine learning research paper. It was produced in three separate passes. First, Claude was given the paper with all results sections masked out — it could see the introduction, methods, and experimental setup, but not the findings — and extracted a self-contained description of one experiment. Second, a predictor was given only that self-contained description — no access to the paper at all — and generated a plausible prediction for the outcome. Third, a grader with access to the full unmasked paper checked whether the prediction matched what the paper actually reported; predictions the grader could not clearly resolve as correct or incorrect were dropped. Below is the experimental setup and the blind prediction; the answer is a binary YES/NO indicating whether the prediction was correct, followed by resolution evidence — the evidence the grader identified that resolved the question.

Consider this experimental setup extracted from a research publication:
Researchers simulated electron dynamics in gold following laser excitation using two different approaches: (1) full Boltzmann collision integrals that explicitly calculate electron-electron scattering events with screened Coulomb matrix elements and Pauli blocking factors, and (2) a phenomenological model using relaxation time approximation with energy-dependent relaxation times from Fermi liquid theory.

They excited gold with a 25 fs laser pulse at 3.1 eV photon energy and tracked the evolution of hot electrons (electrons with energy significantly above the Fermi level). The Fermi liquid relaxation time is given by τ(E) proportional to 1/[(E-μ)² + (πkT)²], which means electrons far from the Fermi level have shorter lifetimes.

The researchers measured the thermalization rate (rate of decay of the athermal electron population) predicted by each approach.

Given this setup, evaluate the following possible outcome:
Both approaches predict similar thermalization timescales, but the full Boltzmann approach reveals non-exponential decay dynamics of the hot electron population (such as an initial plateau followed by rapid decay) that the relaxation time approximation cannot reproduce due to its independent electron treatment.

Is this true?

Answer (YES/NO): NO